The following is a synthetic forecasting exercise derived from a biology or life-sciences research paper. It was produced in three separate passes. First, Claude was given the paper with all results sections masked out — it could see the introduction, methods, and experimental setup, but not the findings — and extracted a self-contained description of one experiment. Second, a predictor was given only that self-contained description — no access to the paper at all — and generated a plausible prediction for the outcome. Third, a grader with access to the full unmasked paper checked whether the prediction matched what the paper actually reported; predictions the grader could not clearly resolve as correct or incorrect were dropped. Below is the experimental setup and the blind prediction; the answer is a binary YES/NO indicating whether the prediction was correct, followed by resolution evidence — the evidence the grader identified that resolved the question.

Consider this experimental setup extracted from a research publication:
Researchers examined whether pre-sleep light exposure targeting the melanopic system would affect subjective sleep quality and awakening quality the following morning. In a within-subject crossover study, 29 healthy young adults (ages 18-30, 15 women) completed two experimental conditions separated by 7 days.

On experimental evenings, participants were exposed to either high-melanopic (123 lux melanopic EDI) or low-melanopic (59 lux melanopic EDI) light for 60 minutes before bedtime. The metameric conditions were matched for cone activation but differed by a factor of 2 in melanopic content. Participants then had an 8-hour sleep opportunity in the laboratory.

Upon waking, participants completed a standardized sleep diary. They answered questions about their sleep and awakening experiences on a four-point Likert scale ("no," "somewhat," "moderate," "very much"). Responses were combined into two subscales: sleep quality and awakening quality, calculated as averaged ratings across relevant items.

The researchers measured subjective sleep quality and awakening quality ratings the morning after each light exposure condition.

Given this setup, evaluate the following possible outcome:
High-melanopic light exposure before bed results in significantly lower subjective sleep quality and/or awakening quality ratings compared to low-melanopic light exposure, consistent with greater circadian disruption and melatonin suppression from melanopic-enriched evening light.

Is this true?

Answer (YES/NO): NO